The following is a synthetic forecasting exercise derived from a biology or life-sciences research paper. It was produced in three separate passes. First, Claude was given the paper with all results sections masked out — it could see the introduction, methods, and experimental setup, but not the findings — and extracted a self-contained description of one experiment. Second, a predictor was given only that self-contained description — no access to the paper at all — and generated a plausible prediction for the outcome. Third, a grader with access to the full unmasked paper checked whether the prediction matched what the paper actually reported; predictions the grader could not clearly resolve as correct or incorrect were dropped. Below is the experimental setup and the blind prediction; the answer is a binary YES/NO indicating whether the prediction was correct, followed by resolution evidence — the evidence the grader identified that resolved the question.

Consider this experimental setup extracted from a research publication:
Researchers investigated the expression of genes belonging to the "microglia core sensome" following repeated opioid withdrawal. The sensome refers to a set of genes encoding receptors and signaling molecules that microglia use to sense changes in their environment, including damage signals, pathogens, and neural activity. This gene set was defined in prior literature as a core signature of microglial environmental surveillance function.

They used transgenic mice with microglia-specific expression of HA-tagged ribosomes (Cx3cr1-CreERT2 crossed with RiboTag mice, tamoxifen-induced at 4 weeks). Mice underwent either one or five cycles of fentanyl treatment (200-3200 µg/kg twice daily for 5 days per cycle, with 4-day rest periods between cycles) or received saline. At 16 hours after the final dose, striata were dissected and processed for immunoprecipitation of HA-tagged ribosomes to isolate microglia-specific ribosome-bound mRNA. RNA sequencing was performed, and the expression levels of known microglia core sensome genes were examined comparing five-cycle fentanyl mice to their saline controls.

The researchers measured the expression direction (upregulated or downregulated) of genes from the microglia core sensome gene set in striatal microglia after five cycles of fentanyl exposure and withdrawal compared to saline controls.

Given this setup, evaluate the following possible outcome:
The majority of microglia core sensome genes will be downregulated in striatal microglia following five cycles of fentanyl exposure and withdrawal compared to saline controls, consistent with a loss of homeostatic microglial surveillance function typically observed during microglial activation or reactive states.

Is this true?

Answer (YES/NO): NO